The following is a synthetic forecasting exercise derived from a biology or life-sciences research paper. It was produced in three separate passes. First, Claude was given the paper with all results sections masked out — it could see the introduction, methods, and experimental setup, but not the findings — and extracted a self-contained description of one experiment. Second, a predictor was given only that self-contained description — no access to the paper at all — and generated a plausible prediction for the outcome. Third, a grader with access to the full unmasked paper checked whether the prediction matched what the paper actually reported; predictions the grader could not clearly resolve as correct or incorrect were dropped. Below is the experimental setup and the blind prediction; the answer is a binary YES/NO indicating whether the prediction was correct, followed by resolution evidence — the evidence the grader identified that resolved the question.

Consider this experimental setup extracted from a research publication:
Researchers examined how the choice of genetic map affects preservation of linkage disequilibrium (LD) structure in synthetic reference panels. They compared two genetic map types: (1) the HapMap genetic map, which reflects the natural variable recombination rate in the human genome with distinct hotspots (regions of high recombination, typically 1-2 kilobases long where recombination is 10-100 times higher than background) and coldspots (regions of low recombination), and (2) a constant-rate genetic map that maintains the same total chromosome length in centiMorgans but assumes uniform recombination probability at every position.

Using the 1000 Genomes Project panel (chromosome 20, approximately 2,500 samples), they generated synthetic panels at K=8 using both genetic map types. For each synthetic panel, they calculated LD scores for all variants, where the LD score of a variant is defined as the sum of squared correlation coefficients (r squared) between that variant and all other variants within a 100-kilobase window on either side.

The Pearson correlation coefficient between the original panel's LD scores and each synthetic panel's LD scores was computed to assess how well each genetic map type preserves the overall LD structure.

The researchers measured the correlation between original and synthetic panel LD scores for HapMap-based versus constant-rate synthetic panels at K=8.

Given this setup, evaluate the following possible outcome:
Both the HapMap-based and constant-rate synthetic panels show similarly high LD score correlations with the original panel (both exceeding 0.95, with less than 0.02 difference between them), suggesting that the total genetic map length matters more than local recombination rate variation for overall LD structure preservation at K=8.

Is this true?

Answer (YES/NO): NO